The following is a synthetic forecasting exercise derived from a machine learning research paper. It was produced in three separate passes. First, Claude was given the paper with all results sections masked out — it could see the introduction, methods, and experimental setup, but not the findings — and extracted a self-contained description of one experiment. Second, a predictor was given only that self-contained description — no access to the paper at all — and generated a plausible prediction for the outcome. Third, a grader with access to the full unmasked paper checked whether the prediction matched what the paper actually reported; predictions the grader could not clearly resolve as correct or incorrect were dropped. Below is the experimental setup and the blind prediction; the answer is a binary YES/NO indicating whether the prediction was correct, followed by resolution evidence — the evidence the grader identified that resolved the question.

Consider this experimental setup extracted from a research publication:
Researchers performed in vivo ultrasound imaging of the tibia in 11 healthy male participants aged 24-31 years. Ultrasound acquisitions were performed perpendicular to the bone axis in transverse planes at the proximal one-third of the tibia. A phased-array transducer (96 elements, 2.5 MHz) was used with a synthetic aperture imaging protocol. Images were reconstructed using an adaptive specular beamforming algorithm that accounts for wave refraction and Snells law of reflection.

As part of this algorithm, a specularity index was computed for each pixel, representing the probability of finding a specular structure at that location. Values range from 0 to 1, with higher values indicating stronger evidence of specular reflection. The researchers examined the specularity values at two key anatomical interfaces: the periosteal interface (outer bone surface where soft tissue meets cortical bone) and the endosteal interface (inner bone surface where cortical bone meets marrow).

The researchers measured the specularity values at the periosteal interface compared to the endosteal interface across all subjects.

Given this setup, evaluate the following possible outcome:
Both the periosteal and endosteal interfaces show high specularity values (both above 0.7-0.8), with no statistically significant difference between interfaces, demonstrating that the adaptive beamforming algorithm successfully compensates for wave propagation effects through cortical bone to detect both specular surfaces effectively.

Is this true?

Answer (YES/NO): NO